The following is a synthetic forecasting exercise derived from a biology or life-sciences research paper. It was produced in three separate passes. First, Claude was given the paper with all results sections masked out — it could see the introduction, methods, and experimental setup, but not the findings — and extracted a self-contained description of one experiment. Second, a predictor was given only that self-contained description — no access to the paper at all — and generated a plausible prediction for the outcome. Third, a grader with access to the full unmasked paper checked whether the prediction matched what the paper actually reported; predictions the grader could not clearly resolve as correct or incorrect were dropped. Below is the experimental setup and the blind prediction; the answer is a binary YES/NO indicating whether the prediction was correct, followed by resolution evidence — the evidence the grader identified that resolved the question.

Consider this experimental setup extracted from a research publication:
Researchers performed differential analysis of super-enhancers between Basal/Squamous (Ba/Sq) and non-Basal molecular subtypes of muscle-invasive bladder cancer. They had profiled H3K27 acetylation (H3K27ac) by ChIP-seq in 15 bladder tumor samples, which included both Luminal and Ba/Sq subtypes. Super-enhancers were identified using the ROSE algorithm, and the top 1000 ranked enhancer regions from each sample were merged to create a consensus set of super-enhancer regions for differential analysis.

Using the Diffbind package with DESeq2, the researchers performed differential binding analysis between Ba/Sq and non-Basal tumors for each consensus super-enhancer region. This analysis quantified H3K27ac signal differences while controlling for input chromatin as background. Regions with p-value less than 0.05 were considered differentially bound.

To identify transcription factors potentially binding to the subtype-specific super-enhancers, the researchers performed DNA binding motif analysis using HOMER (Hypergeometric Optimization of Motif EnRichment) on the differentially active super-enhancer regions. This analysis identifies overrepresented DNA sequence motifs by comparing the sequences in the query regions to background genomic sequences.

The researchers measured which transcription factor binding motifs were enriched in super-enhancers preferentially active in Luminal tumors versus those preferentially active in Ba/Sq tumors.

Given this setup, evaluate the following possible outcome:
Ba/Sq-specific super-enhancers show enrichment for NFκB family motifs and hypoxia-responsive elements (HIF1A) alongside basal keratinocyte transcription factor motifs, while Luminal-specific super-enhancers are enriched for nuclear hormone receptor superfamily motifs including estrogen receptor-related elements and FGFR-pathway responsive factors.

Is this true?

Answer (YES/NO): NO